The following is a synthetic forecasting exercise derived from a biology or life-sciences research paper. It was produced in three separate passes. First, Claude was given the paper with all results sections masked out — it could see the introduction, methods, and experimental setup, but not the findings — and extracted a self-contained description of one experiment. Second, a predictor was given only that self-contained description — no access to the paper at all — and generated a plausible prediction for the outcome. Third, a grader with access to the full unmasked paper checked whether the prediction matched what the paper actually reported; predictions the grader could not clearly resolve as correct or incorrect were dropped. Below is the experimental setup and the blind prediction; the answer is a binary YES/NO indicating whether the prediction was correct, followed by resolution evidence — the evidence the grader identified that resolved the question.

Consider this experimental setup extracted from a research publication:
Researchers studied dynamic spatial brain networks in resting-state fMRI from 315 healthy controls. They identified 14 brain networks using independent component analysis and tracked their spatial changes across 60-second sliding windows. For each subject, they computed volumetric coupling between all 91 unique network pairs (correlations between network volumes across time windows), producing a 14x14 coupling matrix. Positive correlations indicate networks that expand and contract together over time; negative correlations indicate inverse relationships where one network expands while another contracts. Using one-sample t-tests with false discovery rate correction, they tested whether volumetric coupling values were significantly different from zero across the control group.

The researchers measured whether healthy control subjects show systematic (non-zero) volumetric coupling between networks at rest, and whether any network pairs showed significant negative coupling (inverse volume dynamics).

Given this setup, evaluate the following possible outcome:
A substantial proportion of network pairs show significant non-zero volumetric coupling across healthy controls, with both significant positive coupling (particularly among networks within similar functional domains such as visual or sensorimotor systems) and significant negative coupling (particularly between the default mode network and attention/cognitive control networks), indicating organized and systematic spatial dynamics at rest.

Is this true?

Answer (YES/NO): YES